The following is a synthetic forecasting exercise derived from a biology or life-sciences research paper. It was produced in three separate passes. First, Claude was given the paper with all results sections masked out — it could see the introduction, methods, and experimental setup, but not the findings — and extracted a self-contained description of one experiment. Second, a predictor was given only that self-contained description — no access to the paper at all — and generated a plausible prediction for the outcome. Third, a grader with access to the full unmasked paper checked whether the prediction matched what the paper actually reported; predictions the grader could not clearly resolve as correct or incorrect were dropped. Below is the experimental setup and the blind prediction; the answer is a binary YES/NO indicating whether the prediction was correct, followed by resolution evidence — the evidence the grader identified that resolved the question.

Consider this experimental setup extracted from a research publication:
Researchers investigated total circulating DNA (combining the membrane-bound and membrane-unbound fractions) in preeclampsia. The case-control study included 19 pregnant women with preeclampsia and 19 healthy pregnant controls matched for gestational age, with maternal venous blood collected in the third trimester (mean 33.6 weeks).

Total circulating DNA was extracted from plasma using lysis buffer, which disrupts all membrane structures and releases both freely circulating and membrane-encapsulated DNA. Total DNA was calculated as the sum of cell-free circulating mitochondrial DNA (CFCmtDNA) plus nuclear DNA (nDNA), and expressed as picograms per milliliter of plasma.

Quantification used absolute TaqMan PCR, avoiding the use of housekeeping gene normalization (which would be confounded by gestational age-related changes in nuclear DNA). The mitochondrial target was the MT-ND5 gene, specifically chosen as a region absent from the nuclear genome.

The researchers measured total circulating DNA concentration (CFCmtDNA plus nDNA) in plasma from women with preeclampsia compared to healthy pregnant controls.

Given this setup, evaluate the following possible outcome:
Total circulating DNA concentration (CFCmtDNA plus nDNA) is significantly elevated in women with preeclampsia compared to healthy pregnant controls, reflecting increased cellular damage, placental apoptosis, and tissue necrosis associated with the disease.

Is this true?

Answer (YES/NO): NO